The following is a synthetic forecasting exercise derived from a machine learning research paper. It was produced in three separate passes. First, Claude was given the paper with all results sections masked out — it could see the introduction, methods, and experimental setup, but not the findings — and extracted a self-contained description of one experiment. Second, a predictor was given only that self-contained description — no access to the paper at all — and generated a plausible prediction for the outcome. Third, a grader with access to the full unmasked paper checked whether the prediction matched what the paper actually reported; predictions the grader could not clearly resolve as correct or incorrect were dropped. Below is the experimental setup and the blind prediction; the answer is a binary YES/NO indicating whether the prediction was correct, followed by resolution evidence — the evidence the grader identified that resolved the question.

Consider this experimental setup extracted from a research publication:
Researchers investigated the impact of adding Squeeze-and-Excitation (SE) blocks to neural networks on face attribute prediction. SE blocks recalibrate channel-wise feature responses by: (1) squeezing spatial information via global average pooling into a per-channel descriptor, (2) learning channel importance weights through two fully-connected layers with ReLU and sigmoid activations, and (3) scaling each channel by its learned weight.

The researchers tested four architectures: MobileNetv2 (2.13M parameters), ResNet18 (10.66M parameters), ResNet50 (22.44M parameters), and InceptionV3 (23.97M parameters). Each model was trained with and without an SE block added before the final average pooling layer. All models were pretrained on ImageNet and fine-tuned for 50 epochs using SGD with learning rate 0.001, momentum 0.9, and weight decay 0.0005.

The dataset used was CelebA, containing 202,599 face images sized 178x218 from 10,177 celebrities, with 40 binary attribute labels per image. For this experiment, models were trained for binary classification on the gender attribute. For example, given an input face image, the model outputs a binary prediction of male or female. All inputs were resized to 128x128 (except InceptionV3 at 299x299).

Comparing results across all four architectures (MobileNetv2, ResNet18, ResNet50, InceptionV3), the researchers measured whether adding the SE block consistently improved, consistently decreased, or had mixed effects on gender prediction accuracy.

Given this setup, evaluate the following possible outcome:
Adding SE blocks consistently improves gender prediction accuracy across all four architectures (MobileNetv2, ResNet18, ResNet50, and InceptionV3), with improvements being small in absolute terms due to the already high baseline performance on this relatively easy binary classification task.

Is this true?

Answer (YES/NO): YES